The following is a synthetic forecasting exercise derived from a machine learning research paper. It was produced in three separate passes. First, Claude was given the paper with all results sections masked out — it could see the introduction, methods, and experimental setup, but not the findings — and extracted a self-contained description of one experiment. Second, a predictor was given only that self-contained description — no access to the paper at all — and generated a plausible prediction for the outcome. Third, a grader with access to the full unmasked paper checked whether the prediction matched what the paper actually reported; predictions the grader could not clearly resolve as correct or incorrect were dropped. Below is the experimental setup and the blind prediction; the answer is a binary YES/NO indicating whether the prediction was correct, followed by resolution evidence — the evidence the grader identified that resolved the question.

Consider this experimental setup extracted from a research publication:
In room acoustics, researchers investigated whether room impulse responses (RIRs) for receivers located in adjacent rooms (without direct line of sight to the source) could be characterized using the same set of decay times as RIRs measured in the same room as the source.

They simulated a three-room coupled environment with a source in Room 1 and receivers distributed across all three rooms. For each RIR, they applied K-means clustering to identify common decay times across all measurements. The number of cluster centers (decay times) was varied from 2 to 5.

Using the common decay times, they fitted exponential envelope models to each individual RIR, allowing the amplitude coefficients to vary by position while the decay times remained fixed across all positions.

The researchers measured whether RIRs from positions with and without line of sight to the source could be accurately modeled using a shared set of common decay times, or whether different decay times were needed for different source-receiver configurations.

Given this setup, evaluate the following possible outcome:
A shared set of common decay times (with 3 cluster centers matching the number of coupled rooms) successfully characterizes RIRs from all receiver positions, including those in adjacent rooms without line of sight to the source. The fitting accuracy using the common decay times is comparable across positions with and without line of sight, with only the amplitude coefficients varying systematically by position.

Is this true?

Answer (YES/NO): NO